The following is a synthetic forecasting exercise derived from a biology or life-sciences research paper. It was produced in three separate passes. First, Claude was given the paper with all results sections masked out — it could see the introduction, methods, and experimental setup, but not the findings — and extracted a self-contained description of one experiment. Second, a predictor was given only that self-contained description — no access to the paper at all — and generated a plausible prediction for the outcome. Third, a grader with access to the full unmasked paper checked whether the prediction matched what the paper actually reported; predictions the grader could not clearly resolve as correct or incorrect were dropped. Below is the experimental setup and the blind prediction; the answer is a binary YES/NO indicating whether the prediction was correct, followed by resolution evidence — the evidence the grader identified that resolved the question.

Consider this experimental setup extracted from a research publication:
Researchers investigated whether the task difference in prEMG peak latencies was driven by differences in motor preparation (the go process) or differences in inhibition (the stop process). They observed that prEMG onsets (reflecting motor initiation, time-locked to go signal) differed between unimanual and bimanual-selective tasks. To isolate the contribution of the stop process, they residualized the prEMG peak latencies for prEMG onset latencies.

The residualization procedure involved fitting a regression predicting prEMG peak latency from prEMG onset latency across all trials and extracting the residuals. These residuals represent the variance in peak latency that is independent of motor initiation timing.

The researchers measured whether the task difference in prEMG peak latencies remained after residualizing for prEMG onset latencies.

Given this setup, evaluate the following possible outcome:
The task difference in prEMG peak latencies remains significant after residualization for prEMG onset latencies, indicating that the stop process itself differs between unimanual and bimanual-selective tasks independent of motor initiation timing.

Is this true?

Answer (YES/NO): NO